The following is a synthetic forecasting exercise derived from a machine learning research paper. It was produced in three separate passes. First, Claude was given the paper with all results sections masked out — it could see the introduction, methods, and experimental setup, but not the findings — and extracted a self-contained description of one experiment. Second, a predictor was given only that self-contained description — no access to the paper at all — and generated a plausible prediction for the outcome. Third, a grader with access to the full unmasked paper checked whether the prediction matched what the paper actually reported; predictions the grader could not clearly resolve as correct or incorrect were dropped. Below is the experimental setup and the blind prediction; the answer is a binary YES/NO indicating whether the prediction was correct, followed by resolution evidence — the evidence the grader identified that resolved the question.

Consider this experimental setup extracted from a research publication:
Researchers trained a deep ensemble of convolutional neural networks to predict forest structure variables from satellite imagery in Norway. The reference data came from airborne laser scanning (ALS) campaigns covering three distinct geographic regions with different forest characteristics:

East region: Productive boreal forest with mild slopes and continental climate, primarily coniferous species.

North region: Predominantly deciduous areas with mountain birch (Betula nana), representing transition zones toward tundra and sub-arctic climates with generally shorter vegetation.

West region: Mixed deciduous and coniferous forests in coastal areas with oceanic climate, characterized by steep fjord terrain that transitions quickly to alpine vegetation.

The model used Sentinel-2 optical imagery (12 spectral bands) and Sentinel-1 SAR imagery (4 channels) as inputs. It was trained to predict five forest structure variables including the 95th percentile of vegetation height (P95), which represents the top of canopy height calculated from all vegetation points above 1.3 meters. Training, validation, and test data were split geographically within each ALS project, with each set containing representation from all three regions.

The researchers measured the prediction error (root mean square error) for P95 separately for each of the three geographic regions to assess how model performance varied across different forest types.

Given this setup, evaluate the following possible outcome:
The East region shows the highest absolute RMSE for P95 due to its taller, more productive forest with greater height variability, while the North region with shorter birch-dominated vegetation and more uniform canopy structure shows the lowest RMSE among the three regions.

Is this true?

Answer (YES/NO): NO